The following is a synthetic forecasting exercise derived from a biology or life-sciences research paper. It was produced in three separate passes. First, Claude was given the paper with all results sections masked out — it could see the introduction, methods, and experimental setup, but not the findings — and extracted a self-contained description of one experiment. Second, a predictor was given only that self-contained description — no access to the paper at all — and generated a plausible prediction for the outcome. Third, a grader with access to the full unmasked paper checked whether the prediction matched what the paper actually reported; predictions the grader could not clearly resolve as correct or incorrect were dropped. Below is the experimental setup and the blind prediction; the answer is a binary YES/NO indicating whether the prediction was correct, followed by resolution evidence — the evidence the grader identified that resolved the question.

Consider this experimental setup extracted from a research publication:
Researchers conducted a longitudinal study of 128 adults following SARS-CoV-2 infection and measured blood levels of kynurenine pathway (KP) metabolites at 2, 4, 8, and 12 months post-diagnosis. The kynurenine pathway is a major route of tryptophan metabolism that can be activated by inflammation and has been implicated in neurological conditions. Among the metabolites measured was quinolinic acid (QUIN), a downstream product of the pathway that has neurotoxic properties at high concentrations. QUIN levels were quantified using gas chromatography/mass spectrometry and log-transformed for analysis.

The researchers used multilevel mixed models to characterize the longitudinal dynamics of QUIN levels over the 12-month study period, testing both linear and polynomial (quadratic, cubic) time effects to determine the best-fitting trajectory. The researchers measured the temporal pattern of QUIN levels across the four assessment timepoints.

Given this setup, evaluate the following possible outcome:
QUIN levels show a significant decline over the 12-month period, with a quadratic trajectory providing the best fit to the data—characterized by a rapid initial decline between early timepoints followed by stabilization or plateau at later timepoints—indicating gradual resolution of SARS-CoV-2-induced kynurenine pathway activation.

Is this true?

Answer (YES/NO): NO